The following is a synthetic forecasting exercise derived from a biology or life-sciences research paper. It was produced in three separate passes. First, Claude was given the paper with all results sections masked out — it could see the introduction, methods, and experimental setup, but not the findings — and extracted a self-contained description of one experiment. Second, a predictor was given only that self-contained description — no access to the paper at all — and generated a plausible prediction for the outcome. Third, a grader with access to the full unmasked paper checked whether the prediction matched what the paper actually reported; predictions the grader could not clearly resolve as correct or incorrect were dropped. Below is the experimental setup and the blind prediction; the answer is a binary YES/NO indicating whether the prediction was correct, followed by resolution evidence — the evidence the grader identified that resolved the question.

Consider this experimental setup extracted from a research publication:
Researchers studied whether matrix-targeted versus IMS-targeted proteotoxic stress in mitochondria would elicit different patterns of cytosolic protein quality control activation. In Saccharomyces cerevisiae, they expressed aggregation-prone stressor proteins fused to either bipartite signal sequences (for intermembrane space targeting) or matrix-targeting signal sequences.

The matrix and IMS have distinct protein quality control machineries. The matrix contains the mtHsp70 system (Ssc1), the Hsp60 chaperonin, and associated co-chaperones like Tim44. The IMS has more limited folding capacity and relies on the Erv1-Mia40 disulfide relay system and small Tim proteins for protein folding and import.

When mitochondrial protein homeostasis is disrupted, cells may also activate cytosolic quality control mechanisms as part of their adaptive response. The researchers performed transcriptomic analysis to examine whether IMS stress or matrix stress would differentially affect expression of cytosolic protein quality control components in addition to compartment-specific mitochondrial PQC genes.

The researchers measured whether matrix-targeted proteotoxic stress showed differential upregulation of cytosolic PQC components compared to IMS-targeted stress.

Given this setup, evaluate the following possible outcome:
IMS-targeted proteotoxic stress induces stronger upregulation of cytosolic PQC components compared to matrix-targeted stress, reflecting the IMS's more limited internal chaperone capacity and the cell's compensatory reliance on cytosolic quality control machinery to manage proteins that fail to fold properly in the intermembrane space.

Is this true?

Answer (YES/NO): NO